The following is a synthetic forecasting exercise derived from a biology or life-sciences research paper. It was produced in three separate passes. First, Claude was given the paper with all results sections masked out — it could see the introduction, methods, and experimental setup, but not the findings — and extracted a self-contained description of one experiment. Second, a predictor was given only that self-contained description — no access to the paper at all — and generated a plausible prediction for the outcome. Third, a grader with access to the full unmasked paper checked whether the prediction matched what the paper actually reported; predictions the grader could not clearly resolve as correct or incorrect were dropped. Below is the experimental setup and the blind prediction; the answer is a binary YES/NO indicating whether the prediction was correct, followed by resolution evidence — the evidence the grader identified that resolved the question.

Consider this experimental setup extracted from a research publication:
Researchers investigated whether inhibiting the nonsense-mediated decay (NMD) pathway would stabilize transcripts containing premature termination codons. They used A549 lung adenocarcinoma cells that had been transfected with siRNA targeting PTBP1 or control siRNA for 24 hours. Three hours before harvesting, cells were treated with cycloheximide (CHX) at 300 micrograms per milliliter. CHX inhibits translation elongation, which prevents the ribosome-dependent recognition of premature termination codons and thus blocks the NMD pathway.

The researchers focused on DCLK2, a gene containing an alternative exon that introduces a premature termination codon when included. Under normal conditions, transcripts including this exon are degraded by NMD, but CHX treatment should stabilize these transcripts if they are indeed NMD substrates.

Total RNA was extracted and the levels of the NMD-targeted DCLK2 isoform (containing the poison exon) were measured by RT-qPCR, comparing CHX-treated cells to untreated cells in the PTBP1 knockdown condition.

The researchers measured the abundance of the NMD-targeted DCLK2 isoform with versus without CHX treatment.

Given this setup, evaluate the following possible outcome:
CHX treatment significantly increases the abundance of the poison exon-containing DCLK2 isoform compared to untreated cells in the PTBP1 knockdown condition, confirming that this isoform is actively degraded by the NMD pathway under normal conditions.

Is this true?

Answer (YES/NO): NO